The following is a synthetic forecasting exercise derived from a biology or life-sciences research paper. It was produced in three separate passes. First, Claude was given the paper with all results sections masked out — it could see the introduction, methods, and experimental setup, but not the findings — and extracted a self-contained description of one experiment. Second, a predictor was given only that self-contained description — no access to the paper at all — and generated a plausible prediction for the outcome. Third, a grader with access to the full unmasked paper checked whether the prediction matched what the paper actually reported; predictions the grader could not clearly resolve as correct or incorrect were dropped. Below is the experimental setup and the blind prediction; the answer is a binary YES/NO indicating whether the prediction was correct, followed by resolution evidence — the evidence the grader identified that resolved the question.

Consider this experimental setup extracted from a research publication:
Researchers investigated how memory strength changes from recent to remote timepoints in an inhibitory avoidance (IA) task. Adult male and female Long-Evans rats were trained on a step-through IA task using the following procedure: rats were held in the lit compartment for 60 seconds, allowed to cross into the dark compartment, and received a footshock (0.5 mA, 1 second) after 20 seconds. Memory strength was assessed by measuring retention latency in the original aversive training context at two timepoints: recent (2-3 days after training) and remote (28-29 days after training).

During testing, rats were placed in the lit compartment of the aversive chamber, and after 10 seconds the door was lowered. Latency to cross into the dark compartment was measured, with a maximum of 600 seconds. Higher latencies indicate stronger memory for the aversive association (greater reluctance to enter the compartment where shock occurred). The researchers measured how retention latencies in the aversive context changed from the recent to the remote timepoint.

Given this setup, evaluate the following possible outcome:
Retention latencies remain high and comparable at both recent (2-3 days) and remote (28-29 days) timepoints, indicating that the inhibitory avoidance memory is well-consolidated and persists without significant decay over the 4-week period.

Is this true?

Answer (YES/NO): NO